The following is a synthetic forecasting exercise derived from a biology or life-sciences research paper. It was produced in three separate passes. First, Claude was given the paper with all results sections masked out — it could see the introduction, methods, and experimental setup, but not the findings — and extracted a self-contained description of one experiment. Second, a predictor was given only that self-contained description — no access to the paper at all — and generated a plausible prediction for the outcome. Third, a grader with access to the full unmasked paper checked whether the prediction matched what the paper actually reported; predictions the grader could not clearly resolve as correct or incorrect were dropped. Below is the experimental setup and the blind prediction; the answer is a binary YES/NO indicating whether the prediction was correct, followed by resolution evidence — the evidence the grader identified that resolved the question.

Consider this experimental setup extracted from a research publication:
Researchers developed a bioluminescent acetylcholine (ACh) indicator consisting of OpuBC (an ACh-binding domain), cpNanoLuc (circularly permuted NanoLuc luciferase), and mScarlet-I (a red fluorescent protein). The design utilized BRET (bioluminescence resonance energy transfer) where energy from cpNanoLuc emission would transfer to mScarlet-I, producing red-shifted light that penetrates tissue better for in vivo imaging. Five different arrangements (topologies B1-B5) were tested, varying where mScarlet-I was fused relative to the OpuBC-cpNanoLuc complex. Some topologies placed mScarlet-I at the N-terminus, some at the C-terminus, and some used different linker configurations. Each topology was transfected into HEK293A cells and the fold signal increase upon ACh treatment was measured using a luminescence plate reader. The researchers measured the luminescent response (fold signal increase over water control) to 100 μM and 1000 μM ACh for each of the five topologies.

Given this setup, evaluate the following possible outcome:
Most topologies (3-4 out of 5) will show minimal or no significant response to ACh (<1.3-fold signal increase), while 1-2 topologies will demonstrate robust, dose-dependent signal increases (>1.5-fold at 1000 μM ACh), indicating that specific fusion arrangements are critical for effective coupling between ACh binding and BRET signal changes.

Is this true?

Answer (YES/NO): NO